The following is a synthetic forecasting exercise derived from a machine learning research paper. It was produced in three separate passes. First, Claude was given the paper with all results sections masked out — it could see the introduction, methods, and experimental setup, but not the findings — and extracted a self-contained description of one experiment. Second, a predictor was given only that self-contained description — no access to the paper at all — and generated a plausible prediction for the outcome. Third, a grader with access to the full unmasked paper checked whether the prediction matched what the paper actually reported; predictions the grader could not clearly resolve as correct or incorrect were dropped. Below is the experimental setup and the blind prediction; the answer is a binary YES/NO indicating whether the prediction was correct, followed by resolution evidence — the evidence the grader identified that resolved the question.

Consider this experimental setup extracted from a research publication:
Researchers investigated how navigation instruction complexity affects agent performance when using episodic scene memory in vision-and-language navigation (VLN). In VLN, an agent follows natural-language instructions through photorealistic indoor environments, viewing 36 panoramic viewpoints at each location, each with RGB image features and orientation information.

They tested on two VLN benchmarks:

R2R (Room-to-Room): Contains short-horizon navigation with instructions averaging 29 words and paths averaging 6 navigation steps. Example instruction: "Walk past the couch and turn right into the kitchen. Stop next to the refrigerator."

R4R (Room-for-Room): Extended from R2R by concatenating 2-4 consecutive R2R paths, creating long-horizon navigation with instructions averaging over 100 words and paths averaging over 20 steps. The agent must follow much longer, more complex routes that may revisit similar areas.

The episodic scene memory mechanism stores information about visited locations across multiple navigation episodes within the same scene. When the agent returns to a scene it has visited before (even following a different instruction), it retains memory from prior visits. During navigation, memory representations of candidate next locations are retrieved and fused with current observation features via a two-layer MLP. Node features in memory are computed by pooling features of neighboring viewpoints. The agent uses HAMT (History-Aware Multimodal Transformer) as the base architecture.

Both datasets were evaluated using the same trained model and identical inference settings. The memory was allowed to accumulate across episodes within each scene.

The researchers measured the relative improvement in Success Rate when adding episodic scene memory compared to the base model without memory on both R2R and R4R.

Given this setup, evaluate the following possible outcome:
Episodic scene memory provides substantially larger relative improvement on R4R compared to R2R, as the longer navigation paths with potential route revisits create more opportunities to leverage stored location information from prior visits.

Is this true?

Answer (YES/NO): NO